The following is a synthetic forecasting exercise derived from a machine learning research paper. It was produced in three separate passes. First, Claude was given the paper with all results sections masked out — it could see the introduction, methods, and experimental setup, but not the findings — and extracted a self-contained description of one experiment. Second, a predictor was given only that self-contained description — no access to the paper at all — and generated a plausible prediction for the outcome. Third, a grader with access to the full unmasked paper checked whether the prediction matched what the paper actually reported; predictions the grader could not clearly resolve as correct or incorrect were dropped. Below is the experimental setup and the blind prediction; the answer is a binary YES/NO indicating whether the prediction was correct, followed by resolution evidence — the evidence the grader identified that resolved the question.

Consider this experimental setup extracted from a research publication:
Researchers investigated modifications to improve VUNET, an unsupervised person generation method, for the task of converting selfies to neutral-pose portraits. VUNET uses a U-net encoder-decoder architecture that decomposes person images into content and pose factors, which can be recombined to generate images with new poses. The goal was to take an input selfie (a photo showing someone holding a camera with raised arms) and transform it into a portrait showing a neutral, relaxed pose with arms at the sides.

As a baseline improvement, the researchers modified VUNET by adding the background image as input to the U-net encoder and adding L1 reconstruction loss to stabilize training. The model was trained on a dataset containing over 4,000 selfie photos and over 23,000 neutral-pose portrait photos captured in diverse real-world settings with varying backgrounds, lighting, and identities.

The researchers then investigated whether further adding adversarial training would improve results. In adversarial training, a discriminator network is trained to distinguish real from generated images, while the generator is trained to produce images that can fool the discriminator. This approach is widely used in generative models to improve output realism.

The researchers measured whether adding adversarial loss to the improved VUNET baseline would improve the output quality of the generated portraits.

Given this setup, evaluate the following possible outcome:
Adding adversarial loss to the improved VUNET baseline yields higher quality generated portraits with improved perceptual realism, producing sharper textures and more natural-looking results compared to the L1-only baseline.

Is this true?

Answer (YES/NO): NO